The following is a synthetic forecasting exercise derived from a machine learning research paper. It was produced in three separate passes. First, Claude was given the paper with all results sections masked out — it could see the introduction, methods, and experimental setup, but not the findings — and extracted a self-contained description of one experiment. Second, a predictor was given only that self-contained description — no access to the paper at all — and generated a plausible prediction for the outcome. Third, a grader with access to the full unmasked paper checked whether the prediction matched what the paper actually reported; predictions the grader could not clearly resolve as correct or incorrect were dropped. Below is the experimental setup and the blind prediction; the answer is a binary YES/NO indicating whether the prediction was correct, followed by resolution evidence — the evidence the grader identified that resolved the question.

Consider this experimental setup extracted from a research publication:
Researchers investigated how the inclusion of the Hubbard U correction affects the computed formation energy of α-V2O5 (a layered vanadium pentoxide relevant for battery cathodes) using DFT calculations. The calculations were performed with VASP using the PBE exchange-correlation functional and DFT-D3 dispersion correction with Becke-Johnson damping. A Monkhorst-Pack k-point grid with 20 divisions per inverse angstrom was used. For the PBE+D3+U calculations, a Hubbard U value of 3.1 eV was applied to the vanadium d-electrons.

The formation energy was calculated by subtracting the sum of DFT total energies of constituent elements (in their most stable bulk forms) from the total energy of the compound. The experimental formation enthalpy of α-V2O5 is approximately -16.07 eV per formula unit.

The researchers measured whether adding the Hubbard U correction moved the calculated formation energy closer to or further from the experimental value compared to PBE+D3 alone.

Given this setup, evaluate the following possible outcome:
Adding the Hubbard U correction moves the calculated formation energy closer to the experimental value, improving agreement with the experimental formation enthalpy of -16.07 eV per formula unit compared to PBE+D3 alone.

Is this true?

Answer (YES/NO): YES